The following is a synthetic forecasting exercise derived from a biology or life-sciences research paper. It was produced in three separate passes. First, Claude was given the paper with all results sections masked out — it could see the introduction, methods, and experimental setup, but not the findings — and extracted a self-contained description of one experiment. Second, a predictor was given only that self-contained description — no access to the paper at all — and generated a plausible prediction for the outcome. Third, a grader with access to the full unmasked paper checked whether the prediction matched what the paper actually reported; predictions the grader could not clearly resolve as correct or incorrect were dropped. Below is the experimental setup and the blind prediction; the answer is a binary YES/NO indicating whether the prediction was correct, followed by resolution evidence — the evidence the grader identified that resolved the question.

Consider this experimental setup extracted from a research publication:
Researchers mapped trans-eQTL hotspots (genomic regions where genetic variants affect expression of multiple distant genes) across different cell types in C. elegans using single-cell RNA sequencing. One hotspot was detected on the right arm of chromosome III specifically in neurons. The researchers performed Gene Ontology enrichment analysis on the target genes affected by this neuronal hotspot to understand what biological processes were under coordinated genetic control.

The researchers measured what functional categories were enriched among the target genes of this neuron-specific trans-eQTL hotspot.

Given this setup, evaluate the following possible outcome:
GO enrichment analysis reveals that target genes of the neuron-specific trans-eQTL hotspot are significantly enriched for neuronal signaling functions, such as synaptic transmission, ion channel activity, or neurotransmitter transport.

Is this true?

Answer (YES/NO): NO